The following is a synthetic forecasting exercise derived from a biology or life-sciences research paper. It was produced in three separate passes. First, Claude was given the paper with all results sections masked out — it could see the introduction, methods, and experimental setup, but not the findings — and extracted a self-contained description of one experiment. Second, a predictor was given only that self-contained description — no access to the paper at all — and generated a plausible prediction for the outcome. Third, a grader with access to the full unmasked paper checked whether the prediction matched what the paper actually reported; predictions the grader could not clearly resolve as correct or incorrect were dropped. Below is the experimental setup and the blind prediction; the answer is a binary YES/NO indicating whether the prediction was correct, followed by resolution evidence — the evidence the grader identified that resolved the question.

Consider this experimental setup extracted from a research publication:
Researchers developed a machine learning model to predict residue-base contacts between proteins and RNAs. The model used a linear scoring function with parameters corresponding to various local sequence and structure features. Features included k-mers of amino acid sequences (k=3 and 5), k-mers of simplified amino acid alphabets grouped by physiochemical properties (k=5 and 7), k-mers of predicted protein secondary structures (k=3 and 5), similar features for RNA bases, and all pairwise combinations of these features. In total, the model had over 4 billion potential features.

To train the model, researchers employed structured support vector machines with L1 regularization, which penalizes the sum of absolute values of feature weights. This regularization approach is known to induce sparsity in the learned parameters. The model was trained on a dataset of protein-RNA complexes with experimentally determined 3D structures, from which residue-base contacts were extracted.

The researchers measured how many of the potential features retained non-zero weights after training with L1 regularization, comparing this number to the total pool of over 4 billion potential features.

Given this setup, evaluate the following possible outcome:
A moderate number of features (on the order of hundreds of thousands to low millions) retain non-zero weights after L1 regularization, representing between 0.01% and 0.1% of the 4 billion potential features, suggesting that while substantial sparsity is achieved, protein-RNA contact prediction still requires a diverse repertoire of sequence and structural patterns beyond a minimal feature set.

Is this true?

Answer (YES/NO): NO